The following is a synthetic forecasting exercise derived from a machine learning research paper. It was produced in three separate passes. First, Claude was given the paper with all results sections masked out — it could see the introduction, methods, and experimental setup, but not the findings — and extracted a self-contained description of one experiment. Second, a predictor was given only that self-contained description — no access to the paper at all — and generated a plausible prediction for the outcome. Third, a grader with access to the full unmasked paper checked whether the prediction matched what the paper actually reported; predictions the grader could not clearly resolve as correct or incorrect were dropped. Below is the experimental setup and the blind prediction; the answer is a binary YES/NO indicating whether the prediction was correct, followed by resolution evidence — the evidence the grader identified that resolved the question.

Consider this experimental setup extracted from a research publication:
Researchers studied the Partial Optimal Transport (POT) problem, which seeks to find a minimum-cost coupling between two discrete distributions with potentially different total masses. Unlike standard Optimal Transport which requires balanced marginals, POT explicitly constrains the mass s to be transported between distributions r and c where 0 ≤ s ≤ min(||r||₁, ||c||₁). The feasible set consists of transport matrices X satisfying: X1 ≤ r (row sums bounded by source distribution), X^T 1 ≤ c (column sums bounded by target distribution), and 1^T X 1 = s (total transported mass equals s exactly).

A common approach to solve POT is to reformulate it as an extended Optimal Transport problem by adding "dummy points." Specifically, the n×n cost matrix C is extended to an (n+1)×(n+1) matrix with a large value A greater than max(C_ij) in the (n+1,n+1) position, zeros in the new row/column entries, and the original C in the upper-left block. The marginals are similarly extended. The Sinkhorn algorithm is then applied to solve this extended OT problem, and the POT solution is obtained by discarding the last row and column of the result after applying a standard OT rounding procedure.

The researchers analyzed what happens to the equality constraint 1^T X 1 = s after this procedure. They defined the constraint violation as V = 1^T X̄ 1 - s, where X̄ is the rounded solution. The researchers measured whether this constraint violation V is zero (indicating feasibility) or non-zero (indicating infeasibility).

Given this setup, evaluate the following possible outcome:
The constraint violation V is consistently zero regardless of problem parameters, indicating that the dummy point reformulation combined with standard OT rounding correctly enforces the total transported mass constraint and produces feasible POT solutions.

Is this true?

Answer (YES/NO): NO